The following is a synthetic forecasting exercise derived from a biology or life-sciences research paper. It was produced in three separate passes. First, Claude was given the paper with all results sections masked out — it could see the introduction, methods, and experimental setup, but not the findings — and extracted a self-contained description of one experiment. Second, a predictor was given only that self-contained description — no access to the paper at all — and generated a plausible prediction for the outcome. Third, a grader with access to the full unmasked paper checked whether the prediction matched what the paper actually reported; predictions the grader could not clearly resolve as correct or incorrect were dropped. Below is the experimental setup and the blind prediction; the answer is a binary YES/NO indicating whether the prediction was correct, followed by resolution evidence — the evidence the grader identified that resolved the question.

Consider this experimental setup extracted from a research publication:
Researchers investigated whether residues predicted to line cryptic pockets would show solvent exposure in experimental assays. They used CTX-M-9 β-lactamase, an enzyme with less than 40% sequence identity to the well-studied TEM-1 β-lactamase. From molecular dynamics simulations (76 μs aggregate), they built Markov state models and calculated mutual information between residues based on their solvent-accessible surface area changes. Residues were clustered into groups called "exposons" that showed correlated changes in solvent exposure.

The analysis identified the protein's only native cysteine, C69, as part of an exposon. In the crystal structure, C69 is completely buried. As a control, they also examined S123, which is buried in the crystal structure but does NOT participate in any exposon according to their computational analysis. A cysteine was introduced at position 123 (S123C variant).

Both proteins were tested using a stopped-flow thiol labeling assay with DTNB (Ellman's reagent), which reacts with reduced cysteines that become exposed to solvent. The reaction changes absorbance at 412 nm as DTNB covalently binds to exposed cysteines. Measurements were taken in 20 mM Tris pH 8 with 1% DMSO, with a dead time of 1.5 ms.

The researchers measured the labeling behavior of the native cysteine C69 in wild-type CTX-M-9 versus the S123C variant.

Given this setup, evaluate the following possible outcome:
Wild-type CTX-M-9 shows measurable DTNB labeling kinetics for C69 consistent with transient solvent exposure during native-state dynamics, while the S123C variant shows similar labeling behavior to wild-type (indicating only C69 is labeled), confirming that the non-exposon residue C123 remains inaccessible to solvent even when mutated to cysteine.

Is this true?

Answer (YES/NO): NO